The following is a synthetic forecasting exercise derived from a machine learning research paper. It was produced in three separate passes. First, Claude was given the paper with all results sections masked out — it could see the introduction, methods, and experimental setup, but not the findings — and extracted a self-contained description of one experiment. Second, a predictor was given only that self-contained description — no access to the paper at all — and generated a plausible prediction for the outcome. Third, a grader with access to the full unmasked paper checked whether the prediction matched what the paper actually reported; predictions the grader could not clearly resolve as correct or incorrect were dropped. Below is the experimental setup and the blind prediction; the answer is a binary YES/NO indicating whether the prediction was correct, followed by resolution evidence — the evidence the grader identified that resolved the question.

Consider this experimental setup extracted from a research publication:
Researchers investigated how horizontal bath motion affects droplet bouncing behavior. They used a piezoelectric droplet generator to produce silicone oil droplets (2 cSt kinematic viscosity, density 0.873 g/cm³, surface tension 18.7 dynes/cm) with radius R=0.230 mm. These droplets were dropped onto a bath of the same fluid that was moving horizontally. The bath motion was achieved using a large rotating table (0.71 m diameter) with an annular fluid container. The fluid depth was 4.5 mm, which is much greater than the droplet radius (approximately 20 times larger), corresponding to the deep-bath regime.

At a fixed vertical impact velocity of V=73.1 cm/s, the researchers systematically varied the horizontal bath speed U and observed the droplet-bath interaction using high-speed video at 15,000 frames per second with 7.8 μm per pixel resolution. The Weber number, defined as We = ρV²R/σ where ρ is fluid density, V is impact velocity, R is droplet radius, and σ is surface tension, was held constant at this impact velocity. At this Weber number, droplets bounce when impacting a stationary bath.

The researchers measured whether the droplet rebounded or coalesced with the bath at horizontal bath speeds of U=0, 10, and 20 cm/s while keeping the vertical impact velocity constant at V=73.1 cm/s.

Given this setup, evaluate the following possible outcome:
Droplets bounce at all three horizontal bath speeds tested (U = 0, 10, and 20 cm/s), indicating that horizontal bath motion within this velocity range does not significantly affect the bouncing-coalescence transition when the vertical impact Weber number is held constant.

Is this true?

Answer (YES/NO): NO